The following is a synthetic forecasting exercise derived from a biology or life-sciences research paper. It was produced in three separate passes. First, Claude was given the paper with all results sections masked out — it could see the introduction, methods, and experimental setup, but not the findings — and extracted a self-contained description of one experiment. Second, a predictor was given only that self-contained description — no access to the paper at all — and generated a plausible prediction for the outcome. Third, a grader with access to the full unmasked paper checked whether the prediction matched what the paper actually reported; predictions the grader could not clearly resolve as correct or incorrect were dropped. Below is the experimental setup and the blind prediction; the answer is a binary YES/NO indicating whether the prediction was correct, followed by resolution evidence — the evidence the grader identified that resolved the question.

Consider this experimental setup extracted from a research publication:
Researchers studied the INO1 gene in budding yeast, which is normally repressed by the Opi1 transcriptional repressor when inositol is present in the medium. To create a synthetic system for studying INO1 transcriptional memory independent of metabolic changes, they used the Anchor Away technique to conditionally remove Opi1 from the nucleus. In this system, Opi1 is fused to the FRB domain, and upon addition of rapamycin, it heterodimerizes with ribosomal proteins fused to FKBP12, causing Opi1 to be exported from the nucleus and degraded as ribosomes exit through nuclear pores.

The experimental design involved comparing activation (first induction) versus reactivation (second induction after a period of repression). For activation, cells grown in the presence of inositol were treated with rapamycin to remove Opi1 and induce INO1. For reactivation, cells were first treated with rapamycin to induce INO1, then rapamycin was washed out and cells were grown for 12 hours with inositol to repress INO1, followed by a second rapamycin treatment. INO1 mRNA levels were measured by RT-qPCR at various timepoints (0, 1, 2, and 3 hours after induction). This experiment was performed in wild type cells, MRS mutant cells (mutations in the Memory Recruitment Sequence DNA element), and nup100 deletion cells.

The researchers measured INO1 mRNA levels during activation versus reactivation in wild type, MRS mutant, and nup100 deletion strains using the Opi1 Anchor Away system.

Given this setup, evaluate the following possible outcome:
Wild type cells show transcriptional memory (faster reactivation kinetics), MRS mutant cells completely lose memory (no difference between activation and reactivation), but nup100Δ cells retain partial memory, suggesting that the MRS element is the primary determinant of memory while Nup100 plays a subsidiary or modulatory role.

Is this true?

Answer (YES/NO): NO